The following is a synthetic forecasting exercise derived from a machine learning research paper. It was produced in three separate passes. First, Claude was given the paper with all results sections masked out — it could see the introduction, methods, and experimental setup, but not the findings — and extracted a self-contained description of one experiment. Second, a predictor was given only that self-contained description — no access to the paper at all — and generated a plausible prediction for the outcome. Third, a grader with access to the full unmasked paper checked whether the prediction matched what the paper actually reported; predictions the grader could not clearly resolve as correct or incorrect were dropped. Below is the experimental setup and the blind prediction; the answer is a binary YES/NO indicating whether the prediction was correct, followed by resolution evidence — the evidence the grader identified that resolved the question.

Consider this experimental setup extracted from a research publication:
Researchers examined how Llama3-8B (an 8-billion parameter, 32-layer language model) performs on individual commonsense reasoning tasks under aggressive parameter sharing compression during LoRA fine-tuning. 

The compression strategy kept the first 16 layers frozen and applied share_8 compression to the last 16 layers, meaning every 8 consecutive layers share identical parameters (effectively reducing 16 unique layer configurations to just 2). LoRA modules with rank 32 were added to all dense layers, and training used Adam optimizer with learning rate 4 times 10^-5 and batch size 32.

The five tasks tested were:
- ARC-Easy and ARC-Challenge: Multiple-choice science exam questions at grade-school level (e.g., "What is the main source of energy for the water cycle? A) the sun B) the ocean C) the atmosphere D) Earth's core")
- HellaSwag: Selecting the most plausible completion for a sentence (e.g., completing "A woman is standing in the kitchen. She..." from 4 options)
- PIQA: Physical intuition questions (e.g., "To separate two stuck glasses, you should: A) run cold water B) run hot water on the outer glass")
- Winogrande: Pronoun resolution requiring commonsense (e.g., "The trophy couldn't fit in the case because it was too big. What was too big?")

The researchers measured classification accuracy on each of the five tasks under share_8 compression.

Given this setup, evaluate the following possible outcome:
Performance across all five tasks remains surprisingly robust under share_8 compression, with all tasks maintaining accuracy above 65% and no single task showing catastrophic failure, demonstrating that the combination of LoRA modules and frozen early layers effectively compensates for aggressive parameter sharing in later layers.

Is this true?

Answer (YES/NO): NO